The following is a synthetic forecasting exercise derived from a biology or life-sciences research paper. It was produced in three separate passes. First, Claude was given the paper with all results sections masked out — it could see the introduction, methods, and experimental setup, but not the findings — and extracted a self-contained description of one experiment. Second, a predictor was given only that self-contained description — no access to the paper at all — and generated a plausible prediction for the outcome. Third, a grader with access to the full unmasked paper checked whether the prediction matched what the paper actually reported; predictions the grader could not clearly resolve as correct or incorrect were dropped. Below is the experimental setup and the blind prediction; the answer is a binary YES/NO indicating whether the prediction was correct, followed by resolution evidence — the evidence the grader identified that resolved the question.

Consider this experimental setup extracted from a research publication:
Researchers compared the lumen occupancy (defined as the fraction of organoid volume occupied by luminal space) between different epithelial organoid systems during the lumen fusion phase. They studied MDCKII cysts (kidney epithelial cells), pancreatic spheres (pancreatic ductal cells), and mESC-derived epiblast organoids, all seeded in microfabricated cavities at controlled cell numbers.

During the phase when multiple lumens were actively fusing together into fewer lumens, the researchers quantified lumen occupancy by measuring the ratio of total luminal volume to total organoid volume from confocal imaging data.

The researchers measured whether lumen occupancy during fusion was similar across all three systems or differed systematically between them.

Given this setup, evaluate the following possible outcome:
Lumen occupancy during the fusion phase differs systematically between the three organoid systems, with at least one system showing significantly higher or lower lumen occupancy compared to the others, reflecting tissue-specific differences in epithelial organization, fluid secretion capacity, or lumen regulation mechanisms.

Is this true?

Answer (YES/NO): YES